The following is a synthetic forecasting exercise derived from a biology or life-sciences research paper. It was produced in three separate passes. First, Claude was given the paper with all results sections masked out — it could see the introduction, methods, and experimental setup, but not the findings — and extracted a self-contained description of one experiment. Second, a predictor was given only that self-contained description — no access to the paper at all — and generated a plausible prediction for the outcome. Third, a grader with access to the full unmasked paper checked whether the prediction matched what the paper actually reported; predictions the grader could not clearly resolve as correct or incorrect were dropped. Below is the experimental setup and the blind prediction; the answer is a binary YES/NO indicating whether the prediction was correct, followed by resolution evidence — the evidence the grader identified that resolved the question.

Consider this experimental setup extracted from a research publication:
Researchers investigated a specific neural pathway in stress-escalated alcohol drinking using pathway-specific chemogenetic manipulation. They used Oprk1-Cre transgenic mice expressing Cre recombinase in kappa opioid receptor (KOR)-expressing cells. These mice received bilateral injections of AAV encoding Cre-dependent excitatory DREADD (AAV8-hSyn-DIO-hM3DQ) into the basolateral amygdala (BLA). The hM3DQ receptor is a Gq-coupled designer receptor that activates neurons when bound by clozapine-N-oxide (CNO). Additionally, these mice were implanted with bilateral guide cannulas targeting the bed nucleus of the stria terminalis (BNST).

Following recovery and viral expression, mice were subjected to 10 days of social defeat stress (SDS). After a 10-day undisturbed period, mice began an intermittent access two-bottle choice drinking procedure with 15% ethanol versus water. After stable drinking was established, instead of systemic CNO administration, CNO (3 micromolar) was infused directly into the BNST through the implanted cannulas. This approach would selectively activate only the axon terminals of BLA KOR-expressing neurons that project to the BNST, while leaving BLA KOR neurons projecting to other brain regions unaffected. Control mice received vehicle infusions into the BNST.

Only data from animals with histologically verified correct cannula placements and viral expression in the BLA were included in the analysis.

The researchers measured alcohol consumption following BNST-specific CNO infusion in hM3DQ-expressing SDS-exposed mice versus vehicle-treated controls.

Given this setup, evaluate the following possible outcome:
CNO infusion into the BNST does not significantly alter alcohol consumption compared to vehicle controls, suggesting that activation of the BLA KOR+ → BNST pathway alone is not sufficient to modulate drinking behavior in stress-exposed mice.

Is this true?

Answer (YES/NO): NO